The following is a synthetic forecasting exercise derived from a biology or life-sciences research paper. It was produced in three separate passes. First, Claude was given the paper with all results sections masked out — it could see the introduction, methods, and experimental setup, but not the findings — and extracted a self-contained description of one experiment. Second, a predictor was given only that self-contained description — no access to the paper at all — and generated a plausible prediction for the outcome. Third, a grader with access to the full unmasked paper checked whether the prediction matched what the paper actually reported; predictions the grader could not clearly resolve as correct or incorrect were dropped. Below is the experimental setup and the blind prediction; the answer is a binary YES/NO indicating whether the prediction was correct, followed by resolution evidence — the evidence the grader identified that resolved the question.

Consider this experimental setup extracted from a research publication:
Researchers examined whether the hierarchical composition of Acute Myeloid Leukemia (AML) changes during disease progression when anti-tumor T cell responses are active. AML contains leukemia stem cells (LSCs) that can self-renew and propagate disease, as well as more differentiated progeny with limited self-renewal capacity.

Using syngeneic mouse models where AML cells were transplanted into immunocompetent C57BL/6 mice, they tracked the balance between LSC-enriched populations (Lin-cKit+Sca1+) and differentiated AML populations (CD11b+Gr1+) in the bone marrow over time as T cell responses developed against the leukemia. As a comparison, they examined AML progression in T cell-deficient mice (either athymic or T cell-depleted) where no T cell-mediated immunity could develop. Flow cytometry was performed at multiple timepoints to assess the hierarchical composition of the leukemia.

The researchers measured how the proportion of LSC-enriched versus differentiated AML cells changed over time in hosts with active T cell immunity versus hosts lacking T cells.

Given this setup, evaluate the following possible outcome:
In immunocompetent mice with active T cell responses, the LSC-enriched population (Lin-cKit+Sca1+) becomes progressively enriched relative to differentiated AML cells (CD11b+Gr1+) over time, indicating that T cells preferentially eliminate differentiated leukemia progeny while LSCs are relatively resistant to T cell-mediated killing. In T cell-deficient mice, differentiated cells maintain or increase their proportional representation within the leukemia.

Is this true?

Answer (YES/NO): NO